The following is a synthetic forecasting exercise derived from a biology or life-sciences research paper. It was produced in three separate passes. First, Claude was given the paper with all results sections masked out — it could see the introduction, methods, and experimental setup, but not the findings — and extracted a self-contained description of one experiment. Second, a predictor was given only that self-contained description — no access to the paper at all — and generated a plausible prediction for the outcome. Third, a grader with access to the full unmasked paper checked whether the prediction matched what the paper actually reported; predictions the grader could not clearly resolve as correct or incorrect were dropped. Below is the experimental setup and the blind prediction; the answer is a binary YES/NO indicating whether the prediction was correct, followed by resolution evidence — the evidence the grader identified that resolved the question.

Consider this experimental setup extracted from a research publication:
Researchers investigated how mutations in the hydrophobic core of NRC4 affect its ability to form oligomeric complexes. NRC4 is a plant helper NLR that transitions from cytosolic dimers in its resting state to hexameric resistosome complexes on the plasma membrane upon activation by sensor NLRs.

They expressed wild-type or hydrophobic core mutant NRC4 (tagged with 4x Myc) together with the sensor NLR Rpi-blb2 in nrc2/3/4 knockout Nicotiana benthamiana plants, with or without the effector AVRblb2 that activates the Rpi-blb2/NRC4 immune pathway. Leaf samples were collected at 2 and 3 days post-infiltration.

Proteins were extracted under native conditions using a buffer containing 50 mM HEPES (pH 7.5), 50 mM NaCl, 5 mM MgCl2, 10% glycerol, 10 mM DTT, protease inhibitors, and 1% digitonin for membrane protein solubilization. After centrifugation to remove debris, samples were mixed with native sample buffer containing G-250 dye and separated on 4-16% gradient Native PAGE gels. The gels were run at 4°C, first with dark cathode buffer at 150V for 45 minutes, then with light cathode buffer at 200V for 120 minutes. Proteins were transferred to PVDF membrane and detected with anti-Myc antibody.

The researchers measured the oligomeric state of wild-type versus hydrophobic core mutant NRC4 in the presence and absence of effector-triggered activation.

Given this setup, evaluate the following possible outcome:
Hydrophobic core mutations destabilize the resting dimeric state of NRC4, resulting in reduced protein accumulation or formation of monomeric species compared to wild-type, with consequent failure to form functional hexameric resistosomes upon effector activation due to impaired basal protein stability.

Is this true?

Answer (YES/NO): NO